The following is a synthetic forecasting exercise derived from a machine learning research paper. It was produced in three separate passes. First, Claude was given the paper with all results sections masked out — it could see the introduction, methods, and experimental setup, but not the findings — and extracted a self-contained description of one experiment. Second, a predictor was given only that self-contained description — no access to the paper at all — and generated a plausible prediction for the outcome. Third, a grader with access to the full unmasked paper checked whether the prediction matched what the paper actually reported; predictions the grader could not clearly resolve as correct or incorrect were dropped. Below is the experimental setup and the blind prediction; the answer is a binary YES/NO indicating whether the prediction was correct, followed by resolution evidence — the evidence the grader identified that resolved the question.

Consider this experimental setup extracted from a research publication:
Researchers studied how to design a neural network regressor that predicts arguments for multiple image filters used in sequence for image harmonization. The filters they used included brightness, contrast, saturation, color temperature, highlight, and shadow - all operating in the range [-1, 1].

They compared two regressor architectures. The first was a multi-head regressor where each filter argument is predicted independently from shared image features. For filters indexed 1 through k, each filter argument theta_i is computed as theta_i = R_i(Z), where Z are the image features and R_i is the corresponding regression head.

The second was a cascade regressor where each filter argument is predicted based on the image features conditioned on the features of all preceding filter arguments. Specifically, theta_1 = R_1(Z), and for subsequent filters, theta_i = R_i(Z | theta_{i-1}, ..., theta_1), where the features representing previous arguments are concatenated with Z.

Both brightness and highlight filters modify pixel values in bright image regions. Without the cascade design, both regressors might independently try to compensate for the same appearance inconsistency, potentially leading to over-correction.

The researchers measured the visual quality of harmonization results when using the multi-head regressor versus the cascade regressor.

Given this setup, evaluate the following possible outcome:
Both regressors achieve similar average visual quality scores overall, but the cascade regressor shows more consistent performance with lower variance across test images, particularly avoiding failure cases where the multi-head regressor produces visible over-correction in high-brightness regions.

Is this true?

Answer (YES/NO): NO